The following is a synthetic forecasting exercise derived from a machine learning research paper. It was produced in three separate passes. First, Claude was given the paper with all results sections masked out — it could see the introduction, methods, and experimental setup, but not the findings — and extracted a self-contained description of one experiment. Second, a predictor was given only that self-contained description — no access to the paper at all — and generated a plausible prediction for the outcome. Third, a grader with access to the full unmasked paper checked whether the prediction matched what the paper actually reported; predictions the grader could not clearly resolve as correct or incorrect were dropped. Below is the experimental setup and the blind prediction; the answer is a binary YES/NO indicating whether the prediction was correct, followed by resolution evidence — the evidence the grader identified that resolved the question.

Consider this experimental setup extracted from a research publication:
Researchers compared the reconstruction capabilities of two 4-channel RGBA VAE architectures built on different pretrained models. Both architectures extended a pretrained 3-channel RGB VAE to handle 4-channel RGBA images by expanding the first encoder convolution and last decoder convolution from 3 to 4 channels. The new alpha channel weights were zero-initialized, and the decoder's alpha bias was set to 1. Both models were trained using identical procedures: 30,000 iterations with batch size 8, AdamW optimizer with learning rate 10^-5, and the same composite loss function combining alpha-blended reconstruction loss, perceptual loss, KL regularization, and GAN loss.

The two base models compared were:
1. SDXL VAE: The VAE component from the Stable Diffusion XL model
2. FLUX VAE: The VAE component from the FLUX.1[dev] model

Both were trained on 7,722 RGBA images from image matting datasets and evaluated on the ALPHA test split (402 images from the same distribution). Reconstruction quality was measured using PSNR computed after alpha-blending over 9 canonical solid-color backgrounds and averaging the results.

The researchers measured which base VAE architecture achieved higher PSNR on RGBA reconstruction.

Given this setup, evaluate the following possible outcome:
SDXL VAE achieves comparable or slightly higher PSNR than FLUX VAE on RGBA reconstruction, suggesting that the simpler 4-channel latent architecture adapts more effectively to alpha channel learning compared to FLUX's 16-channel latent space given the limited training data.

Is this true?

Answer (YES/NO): NO